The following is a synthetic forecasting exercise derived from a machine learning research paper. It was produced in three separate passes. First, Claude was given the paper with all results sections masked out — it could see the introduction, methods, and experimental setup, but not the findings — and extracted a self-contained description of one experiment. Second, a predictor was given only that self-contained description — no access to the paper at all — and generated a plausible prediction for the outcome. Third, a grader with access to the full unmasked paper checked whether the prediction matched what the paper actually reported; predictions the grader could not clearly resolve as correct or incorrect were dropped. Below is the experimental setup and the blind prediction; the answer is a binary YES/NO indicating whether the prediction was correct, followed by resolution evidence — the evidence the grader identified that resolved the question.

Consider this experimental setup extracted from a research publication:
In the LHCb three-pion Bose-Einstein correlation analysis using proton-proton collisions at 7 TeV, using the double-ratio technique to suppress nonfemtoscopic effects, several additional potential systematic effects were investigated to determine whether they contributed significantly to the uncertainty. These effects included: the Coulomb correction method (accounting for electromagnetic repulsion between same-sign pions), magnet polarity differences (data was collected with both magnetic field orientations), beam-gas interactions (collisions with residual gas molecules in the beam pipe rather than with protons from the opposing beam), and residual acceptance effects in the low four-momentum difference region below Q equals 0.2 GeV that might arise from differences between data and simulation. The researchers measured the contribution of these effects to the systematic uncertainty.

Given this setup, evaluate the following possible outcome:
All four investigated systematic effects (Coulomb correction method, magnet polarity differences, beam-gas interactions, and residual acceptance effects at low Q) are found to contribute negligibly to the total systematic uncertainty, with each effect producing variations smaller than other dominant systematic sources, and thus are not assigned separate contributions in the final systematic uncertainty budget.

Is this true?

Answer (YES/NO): YES